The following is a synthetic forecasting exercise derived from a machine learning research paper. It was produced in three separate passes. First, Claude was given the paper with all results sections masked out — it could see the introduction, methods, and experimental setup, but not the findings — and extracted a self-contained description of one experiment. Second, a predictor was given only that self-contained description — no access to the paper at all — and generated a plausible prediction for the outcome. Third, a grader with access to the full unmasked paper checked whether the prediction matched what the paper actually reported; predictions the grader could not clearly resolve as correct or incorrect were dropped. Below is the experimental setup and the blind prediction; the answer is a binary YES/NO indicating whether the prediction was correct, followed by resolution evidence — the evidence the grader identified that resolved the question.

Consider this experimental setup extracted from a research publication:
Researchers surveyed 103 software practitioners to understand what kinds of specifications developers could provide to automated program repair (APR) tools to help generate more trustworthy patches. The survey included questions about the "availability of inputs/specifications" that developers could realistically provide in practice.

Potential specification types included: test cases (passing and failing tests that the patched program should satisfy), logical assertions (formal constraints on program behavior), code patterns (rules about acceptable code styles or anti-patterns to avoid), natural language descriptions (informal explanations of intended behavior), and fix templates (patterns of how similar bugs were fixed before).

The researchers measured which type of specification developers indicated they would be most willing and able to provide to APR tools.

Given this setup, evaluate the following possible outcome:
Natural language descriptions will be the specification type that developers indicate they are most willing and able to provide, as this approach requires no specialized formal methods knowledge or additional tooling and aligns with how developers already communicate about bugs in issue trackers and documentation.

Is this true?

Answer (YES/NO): NO